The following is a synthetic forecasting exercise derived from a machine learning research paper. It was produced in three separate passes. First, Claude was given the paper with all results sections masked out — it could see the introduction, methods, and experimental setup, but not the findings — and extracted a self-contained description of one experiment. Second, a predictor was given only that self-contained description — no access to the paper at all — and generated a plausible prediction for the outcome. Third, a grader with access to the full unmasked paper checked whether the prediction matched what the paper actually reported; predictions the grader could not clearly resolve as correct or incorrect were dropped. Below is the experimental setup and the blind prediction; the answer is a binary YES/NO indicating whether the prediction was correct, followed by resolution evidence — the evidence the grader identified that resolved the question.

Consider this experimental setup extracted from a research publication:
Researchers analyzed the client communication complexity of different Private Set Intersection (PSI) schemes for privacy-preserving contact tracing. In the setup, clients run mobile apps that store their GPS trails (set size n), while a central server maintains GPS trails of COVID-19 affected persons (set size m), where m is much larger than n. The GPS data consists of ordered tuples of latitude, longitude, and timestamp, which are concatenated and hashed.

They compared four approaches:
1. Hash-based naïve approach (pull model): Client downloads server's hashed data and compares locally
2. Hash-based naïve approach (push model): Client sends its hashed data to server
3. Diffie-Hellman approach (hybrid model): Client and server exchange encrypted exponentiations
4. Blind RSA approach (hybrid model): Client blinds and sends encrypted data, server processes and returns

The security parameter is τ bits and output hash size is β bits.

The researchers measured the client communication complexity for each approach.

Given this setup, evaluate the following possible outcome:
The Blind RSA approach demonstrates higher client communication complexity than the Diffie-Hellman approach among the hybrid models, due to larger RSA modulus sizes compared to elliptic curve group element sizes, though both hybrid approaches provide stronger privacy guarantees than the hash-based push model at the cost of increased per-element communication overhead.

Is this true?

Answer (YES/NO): NO